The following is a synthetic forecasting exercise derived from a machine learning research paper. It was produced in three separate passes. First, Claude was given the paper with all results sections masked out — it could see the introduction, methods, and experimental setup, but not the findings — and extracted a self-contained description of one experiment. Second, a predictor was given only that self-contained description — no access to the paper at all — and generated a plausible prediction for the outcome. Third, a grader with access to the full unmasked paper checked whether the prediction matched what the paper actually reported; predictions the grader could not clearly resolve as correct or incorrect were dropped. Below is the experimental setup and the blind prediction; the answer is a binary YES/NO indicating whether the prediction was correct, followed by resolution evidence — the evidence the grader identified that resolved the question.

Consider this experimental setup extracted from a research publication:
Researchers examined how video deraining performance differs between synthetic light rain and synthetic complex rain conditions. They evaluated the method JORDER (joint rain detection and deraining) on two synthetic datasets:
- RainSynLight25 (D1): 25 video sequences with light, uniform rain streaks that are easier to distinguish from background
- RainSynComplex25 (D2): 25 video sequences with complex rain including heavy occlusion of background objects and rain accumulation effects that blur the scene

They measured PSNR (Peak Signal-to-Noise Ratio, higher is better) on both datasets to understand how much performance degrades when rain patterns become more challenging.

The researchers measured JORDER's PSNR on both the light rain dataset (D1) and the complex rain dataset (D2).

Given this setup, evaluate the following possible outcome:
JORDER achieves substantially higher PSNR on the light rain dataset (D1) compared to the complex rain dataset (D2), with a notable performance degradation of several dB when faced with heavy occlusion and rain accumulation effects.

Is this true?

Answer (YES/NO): YES